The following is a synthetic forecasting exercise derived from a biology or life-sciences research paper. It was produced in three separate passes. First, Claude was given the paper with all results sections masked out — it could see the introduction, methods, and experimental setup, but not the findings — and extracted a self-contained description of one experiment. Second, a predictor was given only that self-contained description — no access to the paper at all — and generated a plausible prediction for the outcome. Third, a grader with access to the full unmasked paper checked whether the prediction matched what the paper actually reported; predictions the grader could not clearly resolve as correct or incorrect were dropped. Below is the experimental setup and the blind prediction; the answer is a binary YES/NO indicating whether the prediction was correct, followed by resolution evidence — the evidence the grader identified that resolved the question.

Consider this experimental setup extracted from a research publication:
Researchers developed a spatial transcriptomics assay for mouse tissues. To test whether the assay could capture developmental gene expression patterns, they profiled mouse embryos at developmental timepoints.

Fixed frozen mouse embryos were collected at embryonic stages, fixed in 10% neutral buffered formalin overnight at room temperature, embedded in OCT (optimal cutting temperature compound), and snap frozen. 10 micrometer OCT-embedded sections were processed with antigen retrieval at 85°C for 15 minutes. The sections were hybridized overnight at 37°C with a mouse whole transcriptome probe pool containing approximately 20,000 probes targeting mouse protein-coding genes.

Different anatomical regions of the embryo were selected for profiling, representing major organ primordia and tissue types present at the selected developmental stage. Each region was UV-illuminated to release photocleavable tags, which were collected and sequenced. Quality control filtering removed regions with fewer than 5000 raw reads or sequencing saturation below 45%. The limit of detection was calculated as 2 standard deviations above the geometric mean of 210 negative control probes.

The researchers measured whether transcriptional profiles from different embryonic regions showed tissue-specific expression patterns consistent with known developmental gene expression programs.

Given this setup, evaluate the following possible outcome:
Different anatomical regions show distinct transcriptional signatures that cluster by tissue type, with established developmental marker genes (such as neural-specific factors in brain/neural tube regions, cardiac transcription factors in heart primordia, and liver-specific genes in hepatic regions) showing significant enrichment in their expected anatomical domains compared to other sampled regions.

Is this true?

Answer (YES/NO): YES